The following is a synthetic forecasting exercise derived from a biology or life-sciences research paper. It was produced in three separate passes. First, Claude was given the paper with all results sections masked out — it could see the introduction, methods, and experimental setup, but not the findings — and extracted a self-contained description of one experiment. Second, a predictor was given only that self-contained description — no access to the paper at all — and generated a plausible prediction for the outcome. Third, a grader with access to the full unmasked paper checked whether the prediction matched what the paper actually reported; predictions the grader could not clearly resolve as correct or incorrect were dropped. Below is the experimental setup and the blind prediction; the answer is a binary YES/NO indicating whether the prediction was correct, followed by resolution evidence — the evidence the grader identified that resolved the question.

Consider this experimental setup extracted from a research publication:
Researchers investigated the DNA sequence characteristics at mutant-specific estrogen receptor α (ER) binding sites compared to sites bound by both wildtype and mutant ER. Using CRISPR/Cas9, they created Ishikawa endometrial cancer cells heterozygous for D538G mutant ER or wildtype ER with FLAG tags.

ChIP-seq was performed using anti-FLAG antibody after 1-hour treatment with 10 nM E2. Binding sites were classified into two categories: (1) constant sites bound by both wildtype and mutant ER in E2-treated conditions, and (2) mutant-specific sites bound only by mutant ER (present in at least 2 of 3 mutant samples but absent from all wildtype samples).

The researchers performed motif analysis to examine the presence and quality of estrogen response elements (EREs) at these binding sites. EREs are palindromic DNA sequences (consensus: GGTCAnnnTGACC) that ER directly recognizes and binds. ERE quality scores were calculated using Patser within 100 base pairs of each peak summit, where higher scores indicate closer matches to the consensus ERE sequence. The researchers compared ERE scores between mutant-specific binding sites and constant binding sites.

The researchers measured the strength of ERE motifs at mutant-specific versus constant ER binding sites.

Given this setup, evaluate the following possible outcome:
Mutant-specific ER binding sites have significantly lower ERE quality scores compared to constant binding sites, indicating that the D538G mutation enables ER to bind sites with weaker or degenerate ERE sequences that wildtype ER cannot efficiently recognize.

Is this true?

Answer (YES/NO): YES